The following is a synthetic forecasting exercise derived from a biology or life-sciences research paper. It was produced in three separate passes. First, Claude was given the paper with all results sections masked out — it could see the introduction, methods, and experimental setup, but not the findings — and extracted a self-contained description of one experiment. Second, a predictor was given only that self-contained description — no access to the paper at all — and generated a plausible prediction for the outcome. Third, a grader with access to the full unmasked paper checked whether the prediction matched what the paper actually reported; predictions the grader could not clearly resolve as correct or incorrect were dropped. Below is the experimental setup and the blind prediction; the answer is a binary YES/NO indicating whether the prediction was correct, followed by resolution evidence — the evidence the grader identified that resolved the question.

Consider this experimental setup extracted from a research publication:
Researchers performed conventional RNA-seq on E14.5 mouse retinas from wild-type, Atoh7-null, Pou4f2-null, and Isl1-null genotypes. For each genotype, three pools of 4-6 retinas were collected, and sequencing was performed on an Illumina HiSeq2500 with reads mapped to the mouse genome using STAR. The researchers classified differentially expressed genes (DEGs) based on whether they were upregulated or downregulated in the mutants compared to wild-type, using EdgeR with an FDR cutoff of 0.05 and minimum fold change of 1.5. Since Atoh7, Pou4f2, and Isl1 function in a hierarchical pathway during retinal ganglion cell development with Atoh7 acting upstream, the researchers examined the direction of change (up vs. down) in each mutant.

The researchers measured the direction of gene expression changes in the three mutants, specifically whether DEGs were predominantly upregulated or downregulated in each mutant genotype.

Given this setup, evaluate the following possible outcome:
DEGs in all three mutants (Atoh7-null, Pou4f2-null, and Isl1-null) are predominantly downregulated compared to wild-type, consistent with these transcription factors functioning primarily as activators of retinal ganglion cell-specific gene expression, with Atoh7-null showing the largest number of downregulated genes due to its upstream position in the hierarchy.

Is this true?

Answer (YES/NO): YES